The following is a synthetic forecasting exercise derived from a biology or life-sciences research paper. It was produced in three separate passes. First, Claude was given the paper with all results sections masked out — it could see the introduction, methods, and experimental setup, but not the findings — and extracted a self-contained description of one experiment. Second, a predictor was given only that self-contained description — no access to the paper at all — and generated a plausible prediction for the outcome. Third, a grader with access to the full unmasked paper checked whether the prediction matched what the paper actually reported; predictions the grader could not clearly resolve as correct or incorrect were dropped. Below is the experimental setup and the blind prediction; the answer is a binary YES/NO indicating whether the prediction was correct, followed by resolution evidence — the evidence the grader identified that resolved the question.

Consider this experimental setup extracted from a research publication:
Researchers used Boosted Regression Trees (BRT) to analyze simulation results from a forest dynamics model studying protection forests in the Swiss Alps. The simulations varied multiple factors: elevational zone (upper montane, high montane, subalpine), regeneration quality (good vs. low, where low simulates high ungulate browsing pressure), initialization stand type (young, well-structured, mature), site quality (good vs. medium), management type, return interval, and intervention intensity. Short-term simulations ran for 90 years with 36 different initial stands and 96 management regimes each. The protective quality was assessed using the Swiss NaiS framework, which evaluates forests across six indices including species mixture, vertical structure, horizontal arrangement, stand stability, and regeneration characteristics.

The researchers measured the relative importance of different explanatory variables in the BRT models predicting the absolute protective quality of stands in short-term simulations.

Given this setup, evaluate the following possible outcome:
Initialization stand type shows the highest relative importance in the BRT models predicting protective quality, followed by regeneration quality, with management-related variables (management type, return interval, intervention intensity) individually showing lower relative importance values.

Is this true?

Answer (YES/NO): NO